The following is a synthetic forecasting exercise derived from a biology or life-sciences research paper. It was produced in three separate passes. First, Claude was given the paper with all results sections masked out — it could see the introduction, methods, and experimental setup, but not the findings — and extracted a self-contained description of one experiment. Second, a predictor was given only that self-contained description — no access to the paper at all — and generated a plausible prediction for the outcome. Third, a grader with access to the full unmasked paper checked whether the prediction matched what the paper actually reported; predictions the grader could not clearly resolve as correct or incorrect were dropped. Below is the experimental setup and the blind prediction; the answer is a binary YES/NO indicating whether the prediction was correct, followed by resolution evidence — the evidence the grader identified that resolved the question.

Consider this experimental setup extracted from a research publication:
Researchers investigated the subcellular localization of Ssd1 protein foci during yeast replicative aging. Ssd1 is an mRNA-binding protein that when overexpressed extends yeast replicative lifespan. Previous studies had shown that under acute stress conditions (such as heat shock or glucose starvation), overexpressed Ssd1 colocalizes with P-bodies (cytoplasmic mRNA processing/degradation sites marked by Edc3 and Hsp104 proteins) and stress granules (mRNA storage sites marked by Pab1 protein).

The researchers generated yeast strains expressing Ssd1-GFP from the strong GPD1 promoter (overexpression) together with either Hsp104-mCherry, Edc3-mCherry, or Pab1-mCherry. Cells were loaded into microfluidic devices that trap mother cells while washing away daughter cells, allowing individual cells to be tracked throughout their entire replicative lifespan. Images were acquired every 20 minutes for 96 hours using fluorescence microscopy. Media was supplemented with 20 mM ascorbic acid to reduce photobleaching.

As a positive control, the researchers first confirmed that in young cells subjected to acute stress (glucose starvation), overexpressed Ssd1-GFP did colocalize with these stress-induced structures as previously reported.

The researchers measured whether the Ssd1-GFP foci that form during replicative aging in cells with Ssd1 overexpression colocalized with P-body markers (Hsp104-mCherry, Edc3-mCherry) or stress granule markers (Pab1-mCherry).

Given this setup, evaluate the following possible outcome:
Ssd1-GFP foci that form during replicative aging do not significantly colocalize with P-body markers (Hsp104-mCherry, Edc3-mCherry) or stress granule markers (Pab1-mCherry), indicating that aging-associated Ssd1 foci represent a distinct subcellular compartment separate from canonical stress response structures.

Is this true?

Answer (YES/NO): YES